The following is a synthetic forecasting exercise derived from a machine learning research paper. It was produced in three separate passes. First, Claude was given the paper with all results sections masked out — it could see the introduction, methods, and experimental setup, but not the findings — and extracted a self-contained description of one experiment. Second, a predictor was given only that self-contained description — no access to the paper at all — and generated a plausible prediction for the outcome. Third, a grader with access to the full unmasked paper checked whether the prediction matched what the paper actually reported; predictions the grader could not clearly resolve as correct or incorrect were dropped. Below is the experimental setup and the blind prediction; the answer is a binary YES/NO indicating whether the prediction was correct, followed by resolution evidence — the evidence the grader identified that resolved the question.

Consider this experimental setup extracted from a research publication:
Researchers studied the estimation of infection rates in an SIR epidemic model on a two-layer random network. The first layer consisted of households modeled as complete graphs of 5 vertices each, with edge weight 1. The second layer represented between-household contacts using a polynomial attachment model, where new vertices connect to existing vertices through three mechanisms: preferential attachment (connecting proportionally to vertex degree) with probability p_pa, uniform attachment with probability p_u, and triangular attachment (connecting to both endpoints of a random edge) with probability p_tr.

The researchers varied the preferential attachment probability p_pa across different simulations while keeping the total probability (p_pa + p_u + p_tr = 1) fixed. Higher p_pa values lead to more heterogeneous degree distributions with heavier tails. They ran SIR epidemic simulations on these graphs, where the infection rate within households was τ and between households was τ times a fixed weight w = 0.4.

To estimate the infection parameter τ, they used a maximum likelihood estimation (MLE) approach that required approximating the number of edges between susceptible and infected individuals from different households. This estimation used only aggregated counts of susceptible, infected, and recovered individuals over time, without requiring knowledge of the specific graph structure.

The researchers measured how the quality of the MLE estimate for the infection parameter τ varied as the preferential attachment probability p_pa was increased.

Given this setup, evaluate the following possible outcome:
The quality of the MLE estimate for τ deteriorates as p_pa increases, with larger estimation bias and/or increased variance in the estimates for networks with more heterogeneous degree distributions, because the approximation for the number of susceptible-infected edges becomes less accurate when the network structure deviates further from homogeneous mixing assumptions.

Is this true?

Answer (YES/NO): YES